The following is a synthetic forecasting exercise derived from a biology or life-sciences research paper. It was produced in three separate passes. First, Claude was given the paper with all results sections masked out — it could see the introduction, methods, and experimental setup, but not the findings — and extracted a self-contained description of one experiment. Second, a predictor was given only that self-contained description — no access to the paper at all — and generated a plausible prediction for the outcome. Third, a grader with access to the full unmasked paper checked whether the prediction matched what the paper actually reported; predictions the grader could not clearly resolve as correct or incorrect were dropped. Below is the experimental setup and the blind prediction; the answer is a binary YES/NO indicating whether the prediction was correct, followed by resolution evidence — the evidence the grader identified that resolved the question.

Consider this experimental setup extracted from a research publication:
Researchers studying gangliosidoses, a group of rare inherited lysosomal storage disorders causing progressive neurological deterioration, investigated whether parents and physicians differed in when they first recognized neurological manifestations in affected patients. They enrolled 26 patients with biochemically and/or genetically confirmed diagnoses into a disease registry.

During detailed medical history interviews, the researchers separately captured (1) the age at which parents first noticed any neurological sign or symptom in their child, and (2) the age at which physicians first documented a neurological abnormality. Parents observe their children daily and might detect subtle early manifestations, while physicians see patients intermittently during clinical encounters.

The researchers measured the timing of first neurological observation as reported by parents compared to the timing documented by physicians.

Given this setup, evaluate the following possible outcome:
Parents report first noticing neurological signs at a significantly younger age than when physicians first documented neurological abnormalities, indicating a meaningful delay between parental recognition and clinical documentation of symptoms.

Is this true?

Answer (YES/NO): YES